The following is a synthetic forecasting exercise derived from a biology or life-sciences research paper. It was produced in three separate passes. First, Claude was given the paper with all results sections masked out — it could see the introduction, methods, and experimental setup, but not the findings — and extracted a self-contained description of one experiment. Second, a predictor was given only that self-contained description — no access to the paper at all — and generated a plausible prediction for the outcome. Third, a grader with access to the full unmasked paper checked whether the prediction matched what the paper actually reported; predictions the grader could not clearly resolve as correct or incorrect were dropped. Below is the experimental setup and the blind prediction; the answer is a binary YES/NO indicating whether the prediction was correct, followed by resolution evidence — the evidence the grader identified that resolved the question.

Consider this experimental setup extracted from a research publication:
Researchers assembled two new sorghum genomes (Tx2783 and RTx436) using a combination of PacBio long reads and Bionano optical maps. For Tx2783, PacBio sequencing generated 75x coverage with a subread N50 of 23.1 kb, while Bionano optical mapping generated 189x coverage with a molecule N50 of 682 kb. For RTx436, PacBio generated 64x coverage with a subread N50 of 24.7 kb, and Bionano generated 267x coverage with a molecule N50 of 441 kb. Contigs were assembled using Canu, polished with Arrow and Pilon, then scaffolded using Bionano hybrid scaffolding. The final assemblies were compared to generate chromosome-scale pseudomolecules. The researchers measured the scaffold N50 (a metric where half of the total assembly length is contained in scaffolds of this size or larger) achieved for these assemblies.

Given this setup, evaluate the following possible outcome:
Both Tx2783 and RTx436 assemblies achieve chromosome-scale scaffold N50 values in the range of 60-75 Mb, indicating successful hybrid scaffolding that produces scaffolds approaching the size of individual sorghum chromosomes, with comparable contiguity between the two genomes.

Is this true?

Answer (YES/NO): NO